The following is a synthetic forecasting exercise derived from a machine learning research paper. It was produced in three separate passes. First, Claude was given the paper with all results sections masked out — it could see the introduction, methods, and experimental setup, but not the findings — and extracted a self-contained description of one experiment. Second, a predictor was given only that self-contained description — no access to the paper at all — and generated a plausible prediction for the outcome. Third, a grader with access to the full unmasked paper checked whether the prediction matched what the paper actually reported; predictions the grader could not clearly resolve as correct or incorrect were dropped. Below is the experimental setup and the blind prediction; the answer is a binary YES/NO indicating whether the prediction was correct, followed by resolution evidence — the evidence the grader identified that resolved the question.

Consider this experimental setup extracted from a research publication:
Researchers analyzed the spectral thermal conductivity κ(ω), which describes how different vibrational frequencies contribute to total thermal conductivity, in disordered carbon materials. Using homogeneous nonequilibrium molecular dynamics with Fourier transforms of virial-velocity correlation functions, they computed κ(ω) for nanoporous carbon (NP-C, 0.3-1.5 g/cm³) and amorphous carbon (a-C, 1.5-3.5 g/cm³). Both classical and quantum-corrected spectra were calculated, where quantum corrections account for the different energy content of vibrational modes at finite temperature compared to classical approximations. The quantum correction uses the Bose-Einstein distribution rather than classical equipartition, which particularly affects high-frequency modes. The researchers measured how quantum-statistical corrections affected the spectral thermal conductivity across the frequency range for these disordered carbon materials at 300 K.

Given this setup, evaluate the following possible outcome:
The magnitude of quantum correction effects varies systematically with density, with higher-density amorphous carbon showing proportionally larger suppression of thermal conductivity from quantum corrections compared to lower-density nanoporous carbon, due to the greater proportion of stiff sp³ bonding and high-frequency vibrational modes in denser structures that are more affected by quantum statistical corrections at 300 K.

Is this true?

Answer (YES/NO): NO